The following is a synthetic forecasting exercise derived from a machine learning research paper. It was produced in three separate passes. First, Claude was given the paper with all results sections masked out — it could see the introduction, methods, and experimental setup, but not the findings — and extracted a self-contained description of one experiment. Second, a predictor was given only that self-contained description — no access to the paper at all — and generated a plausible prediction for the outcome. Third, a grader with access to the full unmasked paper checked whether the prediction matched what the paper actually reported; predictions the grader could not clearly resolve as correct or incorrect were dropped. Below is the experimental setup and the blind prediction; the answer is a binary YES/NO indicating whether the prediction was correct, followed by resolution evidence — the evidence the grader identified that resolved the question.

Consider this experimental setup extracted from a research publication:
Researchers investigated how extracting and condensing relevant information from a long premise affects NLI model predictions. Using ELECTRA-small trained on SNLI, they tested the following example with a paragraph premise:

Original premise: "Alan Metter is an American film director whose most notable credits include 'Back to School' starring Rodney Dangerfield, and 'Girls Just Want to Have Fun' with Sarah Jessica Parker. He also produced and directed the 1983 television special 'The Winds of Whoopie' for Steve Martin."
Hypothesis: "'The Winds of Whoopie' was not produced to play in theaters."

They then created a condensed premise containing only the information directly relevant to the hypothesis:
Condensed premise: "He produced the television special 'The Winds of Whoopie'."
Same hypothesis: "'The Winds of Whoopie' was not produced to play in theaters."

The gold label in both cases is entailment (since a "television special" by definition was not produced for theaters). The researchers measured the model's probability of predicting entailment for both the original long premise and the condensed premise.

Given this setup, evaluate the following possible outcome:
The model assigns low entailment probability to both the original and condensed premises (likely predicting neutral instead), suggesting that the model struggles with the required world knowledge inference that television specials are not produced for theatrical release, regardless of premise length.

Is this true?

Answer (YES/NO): NO